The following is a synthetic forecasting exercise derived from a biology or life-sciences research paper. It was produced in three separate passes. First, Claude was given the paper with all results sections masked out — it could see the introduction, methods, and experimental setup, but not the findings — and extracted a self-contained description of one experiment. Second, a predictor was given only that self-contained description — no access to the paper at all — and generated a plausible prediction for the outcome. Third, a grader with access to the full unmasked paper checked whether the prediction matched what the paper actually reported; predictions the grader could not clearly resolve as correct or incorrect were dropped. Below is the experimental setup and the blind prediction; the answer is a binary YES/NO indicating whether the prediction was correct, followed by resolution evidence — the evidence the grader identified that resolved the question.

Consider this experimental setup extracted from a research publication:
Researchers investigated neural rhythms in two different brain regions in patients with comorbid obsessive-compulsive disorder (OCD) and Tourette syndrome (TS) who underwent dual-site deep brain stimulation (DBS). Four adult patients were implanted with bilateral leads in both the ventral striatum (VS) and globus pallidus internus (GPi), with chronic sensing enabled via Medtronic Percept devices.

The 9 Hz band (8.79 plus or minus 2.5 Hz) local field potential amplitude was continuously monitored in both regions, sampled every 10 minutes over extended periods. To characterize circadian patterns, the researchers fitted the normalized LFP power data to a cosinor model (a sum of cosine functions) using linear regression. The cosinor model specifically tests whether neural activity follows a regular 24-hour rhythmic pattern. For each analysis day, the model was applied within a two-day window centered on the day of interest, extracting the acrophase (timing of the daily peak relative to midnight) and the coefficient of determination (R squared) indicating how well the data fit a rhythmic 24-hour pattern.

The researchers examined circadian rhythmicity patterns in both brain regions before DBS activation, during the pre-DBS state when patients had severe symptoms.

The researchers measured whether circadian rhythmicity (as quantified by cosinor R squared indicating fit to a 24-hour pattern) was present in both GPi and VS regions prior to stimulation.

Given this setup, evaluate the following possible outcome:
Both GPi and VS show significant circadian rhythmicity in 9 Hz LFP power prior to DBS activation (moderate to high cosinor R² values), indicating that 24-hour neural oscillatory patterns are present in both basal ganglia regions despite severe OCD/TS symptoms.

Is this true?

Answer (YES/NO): YES